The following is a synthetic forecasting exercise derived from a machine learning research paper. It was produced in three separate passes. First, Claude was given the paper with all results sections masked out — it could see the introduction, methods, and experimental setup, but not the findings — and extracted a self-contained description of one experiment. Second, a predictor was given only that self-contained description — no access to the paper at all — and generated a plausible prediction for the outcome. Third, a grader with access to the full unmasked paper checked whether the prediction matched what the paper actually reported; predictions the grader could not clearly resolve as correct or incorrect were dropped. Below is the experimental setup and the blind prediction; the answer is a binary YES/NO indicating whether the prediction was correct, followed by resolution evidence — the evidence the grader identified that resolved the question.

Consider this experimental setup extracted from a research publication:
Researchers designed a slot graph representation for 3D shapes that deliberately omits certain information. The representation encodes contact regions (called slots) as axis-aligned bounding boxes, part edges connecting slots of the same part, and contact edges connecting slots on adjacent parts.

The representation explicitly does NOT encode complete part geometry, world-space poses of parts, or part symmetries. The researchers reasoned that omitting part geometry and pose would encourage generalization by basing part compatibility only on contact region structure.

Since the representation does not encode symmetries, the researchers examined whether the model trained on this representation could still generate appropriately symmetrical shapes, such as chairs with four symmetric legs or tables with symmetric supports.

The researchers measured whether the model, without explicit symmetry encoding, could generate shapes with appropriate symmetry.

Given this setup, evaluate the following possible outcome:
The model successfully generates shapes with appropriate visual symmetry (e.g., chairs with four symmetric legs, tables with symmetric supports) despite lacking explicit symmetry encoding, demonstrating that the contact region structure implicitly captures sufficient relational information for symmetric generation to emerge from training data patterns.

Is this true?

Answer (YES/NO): YES